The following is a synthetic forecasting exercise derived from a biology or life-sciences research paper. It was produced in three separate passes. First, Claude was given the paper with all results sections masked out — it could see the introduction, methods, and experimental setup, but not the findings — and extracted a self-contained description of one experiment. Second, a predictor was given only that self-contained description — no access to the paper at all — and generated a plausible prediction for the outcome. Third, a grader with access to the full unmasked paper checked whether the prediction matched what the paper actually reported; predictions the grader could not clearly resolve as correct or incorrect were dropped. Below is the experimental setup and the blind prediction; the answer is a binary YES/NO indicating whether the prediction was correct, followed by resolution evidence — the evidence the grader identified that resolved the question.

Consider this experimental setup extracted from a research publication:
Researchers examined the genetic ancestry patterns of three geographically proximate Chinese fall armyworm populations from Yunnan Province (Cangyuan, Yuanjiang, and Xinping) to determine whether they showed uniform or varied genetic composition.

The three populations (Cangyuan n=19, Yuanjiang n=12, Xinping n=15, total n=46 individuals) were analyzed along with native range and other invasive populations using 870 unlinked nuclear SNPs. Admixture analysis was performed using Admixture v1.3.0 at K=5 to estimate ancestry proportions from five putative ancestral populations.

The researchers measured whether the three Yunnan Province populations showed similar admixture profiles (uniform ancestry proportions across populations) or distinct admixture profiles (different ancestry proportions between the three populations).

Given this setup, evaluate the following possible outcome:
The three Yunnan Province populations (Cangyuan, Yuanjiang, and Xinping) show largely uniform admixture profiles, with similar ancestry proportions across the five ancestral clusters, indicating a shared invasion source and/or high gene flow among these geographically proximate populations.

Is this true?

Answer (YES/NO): NO